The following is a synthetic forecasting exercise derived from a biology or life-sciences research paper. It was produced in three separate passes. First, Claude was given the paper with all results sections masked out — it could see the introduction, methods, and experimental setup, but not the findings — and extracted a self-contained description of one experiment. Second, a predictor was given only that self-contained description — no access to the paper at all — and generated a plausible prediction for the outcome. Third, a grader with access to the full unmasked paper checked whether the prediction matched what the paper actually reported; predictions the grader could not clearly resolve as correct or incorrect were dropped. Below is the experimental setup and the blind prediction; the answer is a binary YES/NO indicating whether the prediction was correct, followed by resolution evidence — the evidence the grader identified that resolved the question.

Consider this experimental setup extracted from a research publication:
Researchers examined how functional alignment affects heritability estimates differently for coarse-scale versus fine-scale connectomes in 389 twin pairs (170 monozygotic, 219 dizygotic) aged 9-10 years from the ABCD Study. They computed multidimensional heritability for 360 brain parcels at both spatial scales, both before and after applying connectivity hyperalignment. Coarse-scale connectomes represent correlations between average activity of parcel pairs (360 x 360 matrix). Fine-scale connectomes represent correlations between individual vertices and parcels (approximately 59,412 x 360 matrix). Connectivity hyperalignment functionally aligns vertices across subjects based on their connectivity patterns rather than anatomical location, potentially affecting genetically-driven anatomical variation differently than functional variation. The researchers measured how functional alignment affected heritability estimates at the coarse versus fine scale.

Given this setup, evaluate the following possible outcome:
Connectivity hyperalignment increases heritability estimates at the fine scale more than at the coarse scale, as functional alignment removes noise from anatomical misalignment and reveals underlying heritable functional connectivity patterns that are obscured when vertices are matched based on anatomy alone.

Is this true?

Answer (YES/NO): NO